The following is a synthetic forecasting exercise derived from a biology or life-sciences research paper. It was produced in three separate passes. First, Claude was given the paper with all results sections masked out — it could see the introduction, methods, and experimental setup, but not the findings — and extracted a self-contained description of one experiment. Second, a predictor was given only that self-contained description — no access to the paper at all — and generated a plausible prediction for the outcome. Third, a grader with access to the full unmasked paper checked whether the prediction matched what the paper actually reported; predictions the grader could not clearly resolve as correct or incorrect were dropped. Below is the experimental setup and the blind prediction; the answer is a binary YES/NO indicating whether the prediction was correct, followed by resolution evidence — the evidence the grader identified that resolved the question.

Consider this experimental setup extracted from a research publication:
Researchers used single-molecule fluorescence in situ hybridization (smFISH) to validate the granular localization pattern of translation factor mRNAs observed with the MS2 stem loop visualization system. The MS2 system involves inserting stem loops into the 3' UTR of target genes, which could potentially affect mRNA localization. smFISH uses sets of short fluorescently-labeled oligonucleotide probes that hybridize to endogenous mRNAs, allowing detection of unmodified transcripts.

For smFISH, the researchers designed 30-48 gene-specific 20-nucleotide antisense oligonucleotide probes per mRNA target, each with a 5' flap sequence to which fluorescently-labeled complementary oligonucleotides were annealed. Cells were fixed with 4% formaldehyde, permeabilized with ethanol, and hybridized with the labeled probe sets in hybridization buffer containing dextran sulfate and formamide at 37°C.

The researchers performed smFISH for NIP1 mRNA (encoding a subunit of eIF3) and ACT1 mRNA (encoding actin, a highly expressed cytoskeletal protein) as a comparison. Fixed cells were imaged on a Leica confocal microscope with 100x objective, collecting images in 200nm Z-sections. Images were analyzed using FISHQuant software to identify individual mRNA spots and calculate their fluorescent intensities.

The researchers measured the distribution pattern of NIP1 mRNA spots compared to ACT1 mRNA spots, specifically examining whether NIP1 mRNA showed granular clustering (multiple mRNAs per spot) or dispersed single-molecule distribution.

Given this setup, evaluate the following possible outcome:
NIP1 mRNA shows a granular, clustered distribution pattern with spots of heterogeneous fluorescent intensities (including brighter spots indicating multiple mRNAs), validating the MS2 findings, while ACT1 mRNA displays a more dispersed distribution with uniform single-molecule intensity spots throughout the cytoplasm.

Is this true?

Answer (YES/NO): YES